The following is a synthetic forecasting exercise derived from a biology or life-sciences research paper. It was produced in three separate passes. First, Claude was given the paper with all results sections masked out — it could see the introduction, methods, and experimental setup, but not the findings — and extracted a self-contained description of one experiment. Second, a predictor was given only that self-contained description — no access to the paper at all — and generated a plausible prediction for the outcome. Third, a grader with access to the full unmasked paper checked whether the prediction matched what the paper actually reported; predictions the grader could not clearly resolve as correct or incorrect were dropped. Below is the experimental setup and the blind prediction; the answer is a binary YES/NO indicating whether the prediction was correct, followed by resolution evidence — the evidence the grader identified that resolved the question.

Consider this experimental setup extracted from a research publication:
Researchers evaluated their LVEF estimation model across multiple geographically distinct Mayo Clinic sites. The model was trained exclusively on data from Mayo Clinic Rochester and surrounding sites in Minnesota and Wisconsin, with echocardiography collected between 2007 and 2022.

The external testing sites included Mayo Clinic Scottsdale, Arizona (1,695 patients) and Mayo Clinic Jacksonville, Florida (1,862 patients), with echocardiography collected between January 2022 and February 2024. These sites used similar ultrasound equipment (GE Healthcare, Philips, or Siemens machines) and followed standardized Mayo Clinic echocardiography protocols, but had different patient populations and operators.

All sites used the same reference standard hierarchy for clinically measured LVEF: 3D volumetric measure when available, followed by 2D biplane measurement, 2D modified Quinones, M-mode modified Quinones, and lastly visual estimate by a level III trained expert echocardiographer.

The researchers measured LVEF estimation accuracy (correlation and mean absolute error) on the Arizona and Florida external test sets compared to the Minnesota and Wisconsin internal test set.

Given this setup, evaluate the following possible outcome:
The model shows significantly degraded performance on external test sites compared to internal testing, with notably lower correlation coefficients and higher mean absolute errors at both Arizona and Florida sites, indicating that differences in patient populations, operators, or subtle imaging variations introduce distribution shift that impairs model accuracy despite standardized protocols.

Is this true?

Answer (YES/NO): NO